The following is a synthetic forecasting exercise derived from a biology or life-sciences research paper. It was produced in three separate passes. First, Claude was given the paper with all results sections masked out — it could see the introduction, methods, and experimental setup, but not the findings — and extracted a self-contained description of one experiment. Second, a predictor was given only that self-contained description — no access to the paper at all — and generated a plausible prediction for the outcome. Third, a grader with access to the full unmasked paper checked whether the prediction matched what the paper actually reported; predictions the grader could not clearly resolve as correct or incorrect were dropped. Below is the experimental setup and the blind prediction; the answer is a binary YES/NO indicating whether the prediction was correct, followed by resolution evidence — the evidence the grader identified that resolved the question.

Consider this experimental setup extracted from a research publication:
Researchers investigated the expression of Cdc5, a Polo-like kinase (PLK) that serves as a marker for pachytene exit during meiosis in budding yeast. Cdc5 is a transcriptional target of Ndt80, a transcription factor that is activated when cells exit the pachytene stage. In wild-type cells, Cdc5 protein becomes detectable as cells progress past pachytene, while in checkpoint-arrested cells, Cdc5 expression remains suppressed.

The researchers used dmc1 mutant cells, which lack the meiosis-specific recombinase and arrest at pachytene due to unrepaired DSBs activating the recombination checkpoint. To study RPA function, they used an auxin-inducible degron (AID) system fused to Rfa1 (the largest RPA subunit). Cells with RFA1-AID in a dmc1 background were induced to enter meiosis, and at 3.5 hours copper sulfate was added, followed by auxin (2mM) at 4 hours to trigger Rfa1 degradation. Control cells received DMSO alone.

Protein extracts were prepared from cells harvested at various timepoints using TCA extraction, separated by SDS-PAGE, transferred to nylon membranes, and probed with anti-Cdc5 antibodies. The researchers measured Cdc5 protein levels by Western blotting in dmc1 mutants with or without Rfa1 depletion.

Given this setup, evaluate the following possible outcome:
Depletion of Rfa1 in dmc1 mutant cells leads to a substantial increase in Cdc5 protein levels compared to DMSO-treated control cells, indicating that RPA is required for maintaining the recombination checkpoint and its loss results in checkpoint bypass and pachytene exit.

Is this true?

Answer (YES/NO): YES